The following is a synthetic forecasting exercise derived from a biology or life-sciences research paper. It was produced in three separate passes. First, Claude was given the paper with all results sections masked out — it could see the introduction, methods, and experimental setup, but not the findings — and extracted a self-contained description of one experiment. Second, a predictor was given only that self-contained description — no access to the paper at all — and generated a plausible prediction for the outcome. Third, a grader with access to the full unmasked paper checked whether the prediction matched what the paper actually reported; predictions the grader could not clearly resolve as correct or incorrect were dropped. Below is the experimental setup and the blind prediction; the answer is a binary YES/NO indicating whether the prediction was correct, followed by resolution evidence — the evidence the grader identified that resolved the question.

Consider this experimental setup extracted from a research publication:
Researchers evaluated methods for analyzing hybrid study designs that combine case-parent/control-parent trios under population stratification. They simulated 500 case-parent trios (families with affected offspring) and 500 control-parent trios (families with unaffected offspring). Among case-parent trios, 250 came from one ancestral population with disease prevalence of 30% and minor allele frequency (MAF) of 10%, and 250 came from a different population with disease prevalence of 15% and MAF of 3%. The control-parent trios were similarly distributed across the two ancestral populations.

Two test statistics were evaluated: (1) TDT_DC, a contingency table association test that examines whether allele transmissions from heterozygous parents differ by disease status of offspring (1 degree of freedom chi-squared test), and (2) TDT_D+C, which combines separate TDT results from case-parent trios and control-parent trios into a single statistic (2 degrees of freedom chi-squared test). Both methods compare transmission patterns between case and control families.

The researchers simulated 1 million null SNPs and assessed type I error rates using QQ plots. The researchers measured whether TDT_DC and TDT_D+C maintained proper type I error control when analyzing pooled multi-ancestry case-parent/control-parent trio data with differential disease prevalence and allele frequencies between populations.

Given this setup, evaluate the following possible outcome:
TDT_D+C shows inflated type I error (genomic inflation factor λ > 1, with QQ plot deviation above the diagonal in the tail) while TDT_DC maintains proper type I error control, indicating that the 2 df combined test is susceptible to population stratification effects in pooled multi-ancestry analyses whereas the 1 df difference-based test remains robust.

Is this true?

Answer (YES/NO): NO